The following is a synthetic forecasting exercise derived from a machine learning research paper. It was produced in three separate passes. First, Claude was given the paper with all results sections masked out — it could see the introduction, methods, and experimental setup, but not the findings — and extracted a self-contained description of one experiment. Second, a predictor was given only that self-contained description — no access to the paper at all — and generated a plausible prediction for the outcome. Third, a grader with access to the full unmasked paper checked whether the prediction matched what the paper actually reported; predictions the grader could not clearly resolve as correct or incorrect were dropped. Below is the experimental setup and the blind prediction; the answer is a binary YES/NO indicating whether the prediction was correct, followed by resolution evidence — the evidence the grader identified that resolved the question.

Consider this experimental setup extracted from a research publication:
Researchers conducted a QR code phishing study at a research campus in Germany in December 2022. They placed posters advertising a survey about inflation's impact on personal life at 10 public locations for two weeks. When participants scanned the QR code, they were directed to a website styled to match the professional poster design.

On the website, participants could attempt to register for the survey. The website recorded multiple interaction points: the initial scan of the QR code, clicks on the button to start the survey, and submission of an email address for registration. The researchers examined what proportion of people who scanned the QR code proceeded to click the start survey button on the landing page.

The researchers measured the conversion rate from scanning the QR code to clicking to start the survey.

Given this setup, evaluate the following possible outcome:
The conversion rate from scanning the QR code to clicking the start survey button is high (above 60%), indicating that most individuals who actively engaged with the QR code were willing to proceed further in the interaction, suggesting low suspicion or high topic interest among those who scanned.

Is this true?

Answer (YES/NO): YES